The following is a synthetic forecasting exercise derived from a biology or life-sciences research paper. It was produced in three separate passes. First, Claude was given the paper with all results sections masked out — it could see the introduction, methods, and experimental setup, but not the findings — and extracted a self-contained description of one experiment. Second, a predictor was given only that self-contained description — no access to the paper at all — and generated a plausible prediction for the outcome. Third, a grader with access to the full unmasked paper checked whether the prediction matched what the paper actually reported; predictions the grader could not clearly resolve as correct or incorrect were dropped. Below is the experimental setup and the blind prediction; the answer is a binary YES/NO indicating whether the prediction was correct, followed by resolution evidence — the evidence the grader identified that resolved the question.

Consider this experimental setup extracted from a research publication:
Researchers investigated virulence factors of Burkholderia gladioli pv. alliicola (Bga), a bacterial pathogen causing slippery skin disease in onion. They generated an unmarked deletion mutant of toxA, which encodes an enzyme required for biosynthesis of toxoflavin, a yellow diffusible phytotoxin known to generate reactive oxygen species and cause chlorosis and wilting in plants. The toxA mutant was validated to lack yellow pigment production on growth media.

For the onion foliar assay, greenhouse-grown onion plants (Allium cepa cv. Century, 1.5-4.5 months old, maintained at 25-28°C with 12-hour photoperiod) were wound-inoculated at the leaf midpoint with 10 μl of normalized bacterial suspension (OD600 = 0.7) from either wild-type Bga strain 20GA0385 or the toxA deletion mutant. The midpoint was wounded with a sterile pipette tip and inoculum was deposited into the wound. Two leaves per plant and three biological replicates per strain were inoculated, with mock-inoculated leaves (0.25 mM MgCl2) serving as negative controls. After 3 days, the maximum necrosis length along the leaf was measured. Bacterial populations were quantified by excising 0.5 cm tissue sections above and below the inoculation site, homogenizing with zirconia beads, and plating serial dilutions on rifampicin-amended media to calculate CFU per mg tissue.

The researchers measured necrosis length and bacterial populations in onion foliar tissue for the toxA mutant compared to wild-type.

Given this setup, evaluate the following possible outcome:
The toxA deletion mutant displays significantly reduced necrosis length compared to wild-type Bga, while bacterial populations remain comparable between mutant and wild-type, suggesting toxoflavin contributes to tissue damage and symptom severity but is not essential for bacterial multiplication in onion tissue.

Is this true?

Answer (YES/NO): NO